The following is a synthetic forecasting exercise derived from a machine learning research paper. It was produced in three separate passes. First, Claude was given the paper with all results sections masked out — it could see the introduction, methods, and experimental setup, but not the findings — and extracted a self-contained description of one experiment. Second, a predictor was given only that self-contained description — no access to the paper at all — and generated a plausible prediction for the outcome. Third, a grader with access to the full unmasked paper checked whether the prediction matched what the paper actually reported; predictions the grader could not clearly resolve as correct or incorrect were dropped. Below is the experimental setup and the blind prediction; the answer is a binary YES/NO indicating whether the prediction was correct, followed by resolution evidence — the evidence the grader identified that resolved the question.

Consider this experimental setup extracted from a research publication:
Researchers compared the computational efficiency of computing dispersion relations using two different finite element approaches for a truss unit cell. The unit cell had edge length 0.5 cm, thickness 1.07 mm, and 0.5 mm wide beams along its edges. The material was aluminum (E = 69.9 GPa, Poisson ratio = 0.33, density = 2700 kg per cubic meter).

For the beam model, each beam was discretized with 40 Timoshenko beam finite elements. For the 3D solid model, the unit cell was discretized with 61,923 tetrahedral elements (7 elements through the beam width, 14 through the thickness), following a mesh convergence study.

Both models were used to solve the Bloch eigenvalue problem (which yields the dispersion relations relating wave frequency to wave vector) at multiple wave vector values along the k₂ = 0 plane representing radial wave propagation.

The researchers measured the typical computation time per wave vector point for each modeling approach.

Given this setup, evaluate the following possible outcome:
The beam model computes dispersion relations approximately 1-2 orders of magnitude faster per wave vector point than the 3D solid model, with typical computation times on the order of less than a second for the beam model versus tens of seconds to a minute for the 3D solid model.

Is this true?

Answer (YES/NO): NO